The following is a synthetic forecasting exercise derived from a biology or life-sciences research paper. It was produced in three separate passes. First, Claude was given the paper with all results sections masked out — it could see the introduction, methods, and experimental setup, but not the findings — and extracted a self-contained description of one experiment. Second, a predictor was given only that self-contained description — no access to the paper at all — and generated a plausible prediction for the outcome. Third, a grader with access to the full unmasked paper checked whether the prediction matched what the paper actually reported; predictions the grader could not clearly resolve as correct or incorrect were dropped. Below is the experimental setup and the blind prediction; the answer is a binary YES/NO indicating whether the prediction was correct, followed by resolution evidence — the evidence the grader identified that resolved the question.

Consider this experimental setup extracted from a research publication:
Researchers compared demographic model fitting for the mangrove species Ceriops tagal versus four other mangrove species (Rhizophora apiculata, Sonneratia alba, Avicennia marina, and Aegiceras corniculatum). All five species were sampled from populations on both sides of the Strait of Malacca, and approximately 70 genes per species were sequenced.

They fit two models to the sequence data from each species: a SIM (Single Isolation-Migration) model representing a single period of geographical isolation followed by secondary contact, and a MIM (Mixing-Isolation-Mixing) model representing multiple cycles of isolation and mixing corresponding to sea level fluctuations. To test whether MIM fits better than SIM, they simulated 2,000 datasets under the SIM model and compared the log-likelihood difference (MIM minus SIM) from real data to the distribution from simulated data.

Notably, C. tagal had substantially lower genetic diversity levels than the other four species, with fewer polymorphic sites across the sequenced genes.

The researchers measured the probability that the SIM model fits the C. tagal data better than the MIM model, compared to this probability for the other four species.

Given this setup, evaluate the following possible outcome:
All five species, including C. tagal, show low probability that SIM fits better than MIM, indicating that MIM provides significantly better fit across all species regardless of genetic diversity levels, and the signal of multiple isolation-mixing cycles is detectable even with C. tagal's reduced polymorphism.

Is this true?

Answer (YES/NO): NO